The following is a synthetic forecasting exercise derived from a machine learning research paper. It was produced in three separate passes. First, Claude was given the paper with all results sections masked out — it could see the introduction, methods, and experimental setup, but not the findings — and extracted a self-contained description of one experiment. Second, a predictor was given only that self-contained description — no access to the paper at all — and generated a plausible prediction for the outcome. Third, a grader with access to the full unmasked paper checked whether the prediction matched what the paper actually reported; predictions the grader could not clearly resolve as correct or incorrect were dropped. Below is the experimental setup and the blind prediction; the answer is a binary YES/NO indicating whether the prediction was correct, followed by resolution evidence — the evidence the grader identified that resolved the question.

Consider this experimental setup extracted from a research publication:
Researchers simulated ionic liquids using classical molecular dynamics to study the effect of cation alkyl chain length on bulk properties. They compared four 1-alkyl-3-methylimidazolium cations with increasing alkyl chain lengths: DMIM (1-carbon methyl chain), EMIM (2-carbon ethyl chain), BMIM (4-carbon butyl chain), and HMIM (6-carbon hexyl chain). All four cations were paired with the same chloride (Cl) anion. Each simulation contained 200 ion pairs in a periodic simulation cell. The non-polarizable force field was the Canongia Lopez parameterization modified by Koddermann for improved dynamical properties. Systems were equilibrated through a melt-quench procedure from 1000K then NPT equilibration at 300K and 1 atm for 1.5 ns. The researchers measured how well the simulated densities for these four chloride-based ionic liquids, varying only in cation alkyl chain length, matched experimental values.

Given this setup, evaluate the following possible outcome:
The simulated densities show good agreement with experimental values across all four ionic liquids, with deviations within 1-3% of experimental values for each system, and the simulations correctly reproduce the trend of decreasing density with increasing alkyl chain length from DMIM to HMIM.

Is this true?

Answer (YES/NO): NO